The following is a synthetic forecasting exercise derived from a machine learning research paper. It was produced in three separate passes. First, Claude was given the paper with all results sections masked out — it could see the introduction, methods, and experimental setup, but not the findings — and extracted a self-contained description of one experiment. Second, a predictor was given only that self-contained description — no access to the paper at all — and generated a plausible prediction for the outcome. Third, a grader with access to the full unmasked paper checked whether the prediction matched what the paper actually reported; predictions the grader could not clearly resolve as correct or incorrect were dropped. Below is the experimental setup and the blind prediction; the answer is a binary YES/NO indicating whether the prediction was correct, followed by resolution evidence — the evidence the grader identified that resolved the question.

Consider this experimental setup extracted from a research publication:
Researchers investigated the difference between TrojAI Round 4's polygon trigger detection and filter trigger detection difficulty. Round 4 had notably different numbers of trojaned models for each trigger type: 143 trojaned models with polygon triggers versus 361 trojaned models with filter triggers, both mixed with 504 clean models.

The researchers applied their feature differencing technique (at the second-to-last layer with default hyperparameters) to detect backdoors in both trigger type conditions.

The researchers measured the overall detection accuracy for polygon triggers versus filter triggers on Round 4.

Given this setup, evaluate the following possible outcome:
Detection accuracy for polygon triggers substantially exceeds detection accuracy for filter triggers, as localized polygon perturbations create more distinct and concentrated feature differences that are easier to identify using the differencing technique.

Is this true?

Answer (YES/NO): NO